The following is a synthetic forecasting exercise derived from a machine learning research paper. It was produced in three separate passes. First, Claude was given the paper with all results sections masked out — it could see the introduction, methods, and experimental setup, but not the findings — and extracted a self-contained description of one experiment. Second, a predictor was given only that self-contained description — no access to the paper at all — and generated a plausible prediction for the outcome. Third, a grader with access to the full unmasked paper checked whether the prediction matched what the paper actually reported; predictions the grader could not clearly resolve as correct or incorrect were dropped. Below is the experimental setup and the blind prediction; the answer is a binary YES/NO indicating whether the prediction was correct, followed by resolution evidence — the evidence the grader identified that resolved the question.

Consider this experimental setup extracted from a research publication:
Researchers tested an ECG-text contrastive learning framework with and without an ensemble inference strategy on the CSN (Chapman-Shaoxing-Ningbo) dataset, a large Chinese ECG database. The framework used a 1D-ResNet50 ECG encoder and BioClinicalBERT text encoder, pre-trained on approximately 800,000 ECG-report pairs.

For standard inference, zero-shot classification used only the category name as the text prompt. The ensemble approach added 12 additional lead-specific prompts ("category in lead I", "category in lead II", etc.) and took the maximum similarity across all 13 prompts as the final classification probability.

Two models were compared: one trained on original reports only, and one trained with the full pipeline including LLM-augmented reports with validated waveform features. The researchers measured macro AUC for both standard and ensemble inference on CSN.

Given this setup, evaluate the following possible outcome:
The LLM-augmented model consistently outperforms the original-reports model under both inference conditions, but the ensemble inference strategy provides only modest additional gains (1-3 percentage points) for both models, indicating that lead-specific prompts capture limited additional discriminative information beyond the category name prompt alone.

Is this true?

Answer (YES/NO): YES